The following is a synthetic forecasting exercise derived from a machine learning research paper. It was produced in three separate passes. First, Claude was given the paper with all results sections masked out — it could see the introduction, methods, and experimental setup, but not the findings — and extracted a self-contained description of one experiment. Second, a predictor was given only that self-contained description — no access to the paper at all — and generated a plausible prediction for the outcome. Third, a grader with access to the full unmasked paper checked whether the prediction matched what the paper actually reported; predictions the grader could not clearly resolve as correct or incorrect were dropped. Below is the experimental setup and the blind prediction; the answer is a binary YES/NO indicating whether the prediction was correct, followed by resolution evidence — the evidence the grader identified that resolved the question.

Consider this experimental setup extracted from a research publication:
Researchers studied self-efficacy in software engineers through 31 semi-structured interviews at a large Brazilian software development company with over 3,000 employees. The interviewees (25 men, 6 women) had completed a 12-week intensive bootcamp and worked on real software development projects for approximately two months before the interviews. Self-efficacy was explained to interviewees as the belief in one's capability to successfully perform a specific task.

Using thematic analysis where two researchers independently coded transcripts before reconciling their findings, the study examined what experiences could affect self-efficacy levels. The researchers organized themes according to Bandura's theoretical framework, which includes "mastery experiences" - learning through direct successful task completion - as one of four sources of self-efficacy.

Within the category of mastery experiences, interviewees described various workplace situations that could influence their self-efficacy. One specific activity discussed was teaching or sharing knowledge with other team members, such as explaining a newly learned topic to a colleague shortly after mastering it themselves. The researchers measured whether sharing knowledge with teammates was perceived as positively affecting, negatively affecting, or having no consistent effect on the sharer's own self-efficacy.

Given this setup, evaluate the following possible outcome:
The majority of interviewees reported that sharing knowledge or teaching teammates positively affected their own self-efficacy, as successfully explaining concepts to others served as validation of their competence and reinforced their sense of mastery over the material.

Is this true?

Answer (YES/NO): YES